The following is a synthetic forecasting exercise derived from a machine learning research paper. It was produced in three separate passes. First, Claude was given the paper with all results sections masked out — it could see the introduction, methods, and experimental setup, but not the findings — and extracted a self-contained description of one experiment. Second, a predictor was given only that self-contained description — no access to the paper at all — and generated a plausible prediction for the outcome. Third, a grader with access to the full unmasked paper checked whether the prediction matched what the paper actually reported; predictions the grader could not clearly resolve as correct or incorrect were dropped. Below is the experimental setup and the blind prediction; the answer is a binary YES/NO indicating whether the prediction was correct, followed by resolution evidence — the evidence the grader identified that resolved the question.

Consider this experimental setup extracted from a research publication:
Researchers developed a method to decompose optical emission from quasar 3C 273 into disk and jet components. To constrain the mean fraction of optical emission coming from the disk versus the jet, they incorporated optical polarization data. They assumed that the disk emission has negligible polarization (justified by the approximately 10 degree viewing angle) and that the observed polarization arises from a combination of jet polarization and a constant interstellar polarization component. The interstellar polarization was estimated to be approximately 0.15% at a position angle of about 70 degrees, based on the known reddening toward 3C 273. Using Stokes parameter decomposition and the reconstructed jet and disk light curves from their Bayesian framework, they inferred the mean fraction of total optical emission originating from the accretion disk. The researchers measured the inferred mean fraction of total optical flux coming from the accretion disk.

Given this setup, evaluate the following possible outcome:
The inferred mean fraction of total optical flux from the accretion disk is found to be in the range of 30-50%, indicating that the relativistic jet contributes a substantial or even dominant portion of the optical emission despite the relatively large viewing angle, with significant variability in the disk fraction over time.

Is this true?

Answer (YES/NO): NO